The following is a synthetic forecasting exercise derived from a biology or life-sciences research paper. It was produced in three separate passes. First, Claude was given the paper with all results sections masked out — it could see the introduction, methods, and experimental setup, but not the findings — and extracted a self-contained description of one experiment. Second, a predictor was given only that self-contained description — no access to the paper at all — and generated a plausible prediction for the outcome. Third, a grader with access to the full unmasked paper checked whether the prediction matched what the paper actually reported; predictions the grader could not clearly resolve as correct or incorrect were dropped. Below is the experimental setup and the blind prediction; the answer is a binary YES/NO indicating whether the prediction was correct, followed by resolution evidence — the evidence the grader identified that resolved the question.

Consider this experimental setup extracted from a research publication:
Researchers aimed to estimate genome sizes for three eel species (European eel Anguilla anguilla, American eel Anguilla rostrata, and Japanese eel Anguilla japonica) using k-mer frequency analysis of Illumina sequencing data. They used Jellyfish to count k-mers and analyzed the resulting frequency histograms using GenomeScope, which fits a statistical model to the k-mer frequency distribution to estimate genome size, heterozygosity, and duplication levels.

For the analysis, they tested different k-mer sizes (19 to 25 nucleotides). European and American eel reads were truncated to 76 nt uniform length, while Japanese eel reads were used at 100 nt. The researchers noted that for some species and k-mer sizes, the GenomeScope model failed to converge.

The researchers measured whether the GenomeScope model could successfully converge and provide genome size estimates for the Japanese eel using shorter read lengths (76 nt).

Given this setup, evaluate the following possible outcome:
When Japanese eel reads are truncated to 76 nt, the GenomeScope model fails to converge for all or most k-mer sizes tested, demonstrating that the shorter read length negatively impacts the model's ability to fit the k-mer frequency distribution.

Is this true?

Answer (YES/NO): YES